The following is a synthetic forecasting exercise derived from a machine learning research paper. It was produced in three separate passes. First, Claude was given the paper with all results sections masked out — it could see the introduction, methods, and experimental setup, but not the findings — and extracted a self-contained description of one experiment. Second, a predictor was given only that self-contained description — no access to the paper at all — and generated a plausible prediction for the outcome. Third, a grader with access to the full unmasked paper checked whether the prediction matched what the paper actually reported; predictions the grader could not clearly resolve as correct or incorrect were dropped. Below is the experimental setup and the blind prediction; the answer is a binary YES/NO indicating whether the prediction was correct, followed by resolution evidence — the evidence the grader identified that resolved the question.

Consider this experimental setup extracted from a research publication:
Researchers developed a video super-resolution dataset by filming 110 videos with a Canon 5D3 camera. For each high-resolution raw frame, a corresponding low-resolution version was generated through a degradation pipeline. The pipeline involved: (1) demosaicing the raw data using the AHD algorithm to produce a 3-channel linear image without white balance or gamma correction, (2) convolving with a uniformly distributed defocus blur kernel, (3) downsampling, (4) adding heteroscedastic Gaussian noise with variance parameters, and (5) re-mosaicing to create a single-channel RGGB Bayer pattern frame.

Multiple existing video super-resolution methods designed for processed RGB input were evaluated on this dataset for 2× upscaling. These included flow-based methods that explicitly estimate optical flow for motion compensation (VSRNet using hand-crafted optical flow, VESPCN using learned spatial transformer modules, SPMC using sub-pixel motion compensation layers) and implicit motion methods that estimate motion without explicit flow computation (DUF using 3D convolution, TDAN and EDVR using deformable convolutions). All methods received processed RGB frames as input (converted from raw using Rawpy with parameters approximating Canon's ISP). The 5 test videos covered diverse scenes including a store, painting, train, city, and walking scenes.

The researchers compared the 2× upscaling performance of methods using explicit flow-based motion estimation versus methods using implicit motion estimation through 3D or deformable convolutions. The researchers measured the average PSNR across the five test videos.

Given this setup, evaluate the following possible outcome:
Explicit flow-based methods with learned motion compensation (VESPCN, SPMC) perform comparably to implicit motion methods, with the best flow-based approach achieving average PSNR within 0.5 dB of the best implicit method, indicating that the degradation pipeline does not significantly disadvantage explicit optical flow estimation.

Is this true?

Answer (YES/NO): NO